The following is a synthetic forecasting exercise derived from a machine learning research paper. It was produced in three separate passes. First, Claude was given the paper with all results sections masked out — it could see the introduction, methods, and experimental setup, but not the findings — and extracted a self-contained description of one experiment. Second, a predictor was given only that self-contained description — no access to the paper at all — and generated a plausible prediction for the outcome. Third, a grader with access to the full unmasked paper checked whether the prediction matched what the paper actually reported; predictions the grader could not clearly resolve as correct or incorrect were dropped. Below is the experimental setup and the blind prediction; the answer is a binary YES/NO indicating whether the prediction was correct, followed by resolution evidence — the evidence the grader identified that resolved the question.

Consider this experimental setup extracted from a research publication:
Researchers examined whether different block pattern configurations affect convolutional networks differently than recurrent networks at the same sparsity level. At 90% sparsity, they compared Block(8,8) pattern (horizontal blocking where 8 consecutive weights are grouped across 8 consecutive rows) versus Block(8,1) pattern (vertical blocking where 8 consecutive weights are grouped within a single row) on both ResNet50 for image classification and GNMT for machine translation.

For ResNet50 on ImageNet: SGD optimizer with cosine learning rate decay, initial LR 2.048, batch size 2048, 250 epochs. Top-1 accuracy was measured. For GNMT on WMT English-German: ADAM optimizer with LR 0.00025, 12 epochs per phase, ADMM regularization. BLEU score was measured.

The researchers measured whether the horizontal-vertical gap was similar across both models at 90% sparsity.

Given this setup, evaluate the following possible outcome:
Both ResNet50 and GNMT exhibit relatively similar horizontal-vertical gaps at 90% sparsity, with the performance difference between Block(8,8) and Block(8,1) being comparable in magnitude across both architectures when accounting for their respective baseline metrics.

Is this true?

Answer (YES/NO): NO